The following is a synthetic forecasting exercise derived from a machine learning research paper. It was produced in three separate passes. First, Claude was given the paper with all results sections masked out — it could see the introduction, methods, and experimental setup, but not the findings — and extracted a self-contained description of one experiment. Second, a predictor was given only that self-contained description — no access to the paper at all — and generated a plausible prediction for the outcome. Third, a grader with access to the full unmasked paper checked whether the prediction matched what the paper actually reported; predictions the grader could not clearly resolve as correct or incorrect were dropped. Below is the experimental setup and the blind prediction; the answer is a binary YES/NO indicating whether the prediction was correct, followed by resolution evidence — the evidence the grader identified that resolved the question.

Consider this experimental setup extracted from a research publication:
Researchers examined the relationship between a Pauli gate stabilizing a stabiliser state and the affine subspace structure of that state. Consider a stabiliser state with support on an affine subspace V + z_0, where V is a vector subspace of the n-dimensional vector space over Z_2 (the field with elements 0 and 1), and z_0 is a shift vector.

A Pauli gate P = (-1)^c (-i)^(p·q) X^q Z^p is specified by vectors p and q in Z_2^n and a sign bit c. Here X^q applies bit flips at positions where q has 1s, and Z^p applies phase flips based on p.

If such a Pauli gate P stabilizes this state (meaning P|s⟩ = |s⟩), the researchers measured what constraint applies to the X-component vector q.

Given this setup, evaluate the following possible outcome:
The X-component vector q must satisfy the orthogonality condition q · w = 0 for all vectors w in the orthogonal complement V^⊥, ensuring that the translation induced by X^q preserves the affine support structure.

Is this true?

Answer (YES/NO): NO